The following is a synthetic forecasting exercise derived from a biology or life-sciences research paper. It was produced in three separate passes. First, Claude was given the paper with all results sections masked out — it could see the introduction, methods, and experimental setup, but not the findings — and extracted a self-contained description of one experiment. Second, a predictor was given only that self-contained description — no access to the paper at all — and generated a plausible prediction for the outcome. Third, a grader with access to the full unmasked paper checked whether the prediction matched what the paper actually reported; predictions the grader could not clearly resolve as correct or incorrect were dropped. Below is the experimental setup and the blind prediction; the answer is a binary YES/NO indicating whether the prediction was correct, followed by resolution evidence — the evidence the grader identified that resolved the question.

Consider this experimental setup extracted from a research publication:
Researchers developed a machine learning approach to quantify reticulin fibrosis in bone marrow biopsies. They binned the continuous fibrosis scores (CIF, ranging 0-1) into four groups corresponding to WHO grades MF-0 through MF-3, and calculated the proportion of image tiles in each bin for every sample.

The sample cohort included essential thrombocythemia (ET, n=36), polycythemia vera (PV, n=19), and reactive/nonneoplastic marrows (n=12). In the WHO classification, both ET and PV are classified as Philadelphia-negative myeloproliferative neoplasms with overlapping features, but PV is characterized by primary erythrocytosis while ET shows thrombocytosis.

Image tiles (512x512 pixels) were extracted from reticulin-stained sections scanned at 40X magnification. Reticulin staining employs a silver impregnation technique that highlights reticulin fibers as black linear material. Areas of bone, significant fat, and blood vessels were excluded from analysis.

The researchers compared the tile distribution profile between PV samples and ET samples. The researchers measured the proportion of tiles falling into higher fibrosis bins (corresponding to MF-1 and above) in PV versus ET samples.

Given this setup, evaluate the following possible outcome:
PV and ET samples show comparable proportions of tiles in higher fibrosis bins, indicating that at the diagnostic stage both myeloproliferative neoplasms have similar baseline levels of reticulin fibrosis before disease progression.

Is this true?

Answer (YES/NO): NO